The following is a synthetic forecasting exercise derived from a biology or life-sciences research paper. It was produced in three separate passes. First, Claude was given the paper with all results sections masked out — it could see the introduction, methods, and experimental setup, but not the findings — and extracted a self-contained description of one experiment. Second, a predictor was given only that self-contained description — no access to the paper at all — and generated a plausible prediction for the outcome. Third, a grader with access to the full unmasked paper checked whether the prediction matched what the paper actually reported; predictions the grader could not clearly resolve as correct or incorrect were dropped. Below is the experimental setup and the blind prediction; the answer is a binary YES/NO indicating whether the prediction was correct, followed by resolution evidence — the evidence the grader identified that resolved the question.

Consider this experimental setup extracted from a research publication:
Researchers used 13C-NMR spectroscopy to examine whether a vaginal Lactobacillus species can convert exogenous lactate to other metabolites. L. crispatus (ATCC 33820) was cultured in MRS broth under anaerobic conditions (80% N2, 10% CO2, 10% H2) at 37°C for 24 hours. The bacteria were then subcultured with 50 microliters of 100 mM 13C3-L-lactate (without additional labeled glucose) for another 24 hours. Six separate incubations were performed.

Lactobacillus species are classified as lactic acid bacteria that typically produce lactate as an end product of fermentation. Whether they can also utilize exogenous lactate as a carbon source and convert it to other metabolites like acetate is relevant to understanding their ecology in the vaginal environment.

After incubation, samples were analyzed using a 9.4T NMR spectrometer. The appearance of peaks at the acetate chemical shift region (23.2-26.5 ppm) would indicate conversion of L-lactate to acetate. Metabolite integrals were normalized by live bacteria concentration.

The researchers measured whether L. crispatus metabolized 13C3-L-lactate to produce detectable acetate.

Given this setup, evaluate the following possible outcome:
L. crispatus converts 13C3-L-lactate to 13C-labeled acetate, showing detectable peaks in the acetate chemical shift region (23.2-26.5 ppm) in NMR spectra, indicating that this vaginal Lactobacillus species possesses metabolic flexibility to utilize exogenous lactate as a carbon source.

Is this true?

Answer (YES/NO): YES